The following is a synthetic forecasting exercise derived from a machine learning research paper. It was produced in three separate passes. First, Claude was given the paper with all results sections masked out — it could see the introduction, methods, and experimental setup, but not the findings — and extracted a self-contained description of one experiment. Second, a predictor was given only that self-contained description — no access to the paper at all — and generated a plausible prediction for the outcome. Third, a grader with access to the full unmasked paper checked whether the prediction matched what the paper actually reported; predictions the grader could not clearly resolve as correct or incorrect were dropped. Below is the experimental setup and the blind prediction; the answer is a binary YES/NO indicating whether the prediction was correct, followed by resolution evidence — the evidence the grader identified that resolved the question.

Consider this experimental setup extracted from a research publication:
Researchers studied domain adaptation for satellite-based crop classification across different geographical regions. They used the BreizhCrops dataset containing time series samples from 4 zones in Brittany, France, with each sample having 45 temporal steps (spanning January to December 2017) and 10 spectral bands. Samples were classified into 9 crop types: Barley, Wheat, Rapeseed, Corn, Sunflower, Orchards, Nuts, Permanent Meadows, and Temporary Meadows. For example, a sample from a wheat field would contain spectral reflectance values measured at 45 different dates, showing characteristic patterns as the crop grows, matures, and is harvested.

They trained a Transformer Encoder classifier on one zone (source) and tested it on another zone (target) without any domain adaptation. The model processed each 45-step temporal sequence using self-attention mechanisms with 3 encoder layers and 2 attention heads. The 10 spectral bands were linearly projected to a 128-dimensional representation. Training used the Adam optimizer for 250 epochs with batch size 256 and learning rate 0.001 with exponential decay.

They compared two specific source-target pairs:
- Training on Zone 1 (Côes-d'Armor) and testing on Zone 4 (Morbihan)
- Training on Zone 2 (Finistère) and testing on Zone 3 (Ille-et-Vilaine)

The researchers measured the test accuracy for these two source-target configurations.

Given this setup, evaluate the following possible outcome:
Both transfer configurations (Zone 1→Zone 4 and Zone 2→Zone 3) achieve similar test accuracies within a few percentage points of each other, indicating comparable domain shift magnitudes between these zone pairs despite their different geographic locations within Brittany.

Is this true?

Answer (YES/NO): NO